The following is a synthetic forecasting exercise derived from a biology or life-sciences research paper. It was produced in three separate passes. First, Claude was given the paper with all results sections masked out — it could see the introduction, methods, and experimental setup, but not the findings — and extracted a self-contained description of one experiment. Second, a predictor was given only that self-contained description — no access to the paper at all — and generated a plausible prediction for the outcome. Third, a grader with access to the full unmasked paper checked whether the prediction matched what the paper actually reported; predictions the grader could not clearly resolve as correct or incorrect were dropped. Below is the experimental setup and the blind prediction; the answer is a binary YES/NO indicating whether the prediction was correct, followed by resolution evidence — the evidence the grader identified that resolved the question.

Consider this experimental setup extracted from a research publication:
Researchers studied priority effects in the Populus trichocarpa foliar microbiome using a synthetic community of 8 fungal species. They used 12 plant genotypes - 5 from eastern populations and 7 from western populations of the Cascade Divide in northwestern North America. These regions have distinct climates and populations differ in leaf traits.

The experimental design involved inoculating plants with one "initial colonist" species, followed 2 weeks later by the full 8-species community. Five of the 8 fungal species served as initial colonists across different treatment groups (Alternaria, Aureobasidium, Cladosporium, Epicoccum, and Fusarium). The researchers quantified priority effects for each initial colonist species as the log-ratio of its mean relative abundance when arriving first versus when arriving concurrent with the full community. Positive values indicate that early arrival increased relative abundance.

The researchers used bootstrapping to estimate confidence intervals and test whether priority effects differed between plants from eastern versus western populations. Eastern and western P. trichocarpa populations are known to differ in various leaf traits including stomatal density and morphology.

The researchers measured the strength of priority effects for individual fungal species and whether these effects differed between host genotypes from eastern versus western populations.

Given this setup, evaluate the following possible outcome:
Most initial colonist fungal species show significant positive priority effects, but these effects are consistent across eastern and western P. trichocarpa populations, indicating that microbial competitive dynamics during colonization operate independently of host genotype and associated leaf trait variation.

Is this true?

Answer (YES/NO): NO